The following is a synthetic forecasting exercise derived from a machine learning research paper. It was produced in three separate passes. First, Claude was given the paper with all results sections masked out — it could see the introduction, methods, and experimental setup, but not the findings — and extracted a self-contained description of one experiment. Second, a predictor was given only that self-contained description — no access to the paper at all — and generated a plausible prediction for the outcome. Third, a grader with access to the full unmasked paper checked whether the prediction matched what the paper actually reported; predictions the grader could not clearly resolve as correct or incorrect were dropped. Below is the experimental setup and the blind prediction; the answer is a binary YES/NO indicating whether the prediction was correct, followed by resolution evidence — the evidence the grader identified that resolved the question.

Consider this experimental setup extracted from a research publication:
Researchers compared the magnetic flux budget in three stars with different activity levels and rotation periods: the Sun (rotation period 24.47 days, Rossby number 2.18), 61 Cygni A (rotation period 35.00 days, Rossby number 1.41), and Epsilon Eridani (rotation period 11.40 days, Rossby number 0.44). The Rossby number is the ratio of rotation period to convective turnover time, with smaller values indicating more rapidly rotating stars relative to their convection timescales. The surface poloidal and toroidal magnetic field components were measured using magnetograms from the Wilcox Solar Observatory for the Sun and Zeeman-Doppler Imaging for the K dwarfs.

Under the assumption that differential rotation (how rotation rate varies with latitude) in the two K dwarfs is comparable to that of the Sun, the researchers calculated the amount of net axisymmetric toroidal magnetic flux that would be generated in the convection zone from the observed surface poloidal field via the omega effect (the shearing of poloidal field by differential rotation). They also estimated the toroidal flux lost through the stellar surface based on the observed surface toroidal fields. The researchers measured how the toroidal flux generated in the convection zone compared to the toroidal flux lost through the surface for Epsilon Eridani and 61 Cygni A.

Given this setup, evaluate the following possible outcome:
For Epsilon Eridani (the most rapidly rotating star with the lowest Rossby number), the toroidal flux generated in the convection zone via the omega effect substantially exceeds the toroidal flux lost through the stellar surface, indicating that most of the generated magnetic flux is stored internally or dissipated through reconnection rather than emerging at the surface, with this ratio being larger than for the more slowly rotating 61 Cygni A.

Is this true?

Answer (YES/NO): NO